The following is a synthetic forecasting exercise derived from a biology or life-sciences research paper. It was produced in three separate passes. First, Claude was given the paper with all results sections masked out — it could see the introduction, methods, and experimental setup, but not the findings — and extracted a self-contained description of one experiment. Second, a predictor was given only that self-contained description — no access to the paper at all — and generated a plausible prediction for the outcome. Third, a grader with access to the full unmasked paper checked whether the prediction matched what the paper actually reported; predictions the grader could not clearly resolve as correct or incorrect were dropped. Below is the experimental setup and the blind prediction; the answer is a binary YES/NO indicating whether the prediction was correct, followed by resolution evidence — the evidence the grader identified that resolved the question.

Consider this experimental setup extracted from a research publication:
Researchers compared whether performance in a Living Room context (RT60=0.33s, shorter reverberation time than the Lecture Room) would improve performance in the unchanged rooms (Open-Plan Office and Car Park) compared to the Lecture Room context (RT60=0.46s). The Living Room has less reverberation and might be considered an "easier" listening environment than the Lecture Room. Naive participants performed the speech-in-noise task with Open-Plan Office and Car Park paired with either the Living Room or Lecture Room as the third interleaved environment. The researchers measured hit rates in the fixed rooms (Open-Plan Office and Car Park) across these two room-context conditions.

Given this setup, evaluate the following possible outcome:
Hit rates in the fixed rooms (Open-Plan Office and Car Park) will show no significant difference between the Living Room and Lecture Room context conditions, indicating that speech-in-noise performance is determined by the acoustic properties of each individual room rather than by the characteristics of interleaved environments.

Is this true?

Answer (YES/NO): NO